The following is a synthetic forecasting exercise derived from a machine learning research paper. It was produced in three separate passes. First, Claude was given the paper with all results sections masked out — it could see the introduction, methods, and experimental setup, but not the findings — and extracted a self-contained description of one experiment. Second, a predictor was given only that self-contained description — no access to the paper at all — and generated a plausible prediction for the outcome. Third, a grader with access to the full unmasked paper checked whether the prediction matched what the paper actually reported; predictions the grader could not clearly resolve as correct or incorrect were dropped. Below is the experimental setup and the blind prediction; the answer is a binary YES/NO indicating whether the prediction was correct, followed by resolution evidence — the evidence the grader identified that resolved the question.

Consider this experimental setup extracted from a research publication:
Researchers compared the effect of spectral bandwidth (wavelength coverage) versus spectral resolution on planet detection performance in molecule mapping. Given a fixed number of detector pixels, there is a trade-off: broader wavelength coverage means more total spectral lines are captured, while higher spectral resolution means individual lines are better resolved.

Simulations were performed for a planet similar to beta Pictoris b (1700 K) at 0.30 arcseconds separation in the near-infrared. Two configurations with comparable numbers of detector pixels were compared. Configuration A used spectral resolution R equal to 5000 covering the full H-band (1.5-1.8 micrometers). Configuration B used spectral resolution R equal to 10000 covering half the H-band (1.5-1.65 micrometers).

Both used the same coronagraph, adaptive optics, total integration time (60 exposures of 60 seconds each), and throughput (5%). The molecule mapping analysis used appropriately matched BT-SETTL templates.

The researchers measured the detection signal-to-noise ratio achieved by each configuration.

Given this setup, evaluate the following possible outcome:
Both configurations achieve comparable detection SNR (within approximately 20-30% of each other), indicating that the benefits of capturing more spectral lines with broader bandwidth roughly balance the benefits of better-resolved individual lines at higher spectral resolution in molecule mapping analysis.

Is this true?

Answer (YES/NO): NO